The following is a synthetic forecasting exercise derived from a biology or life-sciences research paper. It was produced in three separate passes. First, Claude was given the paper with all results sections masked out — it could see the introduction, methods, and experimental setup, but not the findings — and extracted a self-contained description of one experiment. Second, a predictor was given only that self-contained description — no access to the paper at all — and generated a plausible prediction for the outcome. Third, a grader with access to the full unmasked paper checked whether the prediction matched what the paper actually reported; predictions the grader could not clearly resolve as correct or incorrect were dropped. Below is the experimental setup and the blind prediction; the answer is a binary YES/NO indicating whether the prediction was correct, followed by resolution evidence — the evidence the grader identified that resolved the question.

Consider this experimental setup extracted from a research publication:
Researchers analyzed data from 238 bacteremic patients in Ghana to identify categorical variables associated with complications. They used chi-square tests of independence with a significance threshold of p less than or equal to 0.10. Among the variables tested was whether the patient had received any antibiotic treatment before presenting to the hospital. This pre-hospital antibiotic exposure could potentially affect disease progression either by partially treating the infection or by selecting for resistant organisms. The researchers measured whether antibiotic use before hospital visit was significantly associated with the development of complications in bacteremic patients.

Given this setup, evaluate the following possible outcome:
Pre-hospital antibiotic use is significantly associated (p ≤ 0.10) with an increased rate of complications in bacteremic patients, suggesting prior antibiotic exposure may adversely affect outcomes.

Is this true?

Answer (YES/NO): YES